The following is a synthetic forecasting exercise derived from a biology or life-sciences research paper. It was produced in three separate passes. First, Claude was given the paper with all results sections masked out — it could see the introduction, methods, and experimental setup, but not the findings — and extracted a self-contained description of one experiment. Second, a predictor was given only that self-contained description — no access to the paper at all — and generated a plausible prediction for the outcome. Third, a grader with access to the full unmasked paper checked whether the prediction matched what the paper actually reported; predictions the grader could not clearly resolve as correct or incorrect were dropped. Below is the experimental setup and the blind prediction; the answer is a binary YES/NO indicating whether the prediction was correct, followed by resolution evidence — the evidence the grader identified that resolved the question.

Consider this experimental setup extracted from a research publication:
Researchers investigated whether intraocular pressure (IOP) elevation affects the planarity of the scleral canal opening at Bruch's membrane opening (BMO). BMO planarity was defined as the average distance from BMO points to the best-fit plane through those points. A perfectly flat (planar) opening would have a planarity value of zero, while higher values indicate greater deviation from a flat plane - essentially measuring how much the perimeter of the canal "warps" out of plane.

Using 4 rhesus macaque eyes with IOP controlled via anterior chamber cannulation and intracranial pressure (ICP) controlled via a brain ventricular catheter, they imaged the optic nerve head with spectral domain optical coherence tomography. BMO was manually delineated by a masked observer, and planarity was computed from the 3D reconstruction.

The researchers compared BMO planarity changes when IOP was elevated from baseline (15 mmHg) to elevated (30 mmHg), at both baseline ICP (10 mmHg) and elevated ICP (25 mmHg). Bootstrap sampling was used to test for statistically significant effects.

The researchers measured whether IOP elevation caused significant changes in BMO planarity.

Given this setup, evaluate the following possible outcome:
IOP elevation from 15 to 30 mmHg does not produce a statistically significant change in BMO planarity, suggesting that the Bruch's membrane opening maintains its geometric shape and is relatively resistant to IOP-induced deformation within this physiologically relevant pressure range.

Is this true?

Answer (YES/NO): NO